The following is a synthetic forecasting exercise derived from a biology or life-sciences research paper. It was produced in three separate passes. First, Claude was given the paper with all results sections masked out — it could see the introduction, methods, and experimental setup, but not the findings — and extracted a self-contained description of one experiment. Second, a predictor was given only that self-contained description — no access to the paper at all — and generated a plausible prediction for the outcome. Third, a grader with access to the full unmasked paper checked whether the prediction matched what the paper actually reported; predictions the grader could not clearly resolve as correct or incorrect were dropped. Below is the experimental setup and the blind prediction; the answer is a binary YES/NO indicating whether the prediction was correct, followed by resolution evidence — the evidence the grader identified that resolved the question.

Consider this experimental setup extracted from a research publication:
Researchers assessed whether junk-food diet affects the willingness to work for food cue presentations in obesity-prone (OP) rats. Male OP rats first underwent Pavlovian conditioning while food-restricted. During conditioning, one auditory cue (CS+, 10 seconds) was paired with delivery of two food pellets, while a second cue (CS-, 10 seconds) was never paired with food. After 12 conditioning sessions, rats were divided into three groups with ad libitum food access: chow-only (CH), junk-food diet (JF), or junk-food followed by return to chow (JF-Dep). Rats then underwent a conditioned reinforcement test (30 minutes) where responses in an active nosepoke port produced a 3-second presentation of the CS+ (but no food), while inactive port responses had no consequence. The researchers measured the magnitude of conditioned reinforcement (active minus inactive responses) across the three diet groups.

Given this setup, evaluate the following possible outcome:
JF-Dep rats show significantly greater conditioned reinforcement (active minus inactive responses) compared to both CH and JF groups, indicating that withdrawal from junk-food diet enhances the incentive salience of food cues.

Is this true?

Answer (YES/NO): NO